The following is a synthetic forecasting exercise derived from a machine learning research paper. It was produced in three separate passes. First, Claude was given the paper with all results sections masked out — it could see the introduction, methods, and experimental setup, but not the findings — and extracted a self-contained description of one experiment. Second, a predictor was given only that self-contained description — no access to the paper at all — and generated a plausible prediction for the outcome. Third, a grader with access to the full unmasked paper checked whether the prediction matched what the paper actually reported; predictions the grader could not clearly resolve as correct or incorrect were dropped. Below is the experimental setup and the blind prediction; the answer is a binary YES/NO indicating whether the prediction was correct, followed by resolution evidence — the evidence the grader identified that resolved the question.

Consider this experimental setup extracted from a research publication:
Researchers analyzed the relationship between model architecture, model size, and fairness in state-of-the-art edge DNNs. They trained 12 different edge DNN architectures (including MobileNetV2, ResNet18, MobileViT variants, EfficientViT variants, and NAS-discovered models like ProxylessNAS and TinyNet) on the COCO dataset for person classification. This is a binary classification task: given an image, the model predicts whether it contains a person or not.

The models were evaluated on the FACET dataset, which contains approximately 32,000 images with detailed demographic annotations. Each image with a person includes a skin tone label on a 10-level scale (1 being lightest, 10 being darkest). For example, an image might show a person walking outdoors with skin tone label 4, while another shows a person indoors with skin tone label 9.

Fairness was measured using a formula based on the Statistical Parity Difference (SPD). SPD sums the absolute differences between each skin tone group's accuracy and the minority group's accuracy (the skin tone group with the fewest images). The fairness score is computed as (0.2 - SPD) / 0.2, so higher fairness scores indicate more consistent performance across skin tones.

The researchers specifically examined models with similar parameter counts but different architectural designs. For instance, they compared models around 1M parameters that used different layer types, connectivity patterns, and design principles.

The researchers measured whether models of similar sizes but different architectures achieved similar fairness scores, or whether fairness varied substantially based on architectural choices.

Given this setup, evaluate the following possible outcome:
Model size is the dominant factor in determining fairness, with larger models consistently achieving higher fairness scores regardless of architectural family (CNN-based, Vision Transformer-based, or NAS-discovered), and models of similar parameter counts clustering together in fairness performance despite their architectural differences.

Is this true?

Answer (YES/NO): NO